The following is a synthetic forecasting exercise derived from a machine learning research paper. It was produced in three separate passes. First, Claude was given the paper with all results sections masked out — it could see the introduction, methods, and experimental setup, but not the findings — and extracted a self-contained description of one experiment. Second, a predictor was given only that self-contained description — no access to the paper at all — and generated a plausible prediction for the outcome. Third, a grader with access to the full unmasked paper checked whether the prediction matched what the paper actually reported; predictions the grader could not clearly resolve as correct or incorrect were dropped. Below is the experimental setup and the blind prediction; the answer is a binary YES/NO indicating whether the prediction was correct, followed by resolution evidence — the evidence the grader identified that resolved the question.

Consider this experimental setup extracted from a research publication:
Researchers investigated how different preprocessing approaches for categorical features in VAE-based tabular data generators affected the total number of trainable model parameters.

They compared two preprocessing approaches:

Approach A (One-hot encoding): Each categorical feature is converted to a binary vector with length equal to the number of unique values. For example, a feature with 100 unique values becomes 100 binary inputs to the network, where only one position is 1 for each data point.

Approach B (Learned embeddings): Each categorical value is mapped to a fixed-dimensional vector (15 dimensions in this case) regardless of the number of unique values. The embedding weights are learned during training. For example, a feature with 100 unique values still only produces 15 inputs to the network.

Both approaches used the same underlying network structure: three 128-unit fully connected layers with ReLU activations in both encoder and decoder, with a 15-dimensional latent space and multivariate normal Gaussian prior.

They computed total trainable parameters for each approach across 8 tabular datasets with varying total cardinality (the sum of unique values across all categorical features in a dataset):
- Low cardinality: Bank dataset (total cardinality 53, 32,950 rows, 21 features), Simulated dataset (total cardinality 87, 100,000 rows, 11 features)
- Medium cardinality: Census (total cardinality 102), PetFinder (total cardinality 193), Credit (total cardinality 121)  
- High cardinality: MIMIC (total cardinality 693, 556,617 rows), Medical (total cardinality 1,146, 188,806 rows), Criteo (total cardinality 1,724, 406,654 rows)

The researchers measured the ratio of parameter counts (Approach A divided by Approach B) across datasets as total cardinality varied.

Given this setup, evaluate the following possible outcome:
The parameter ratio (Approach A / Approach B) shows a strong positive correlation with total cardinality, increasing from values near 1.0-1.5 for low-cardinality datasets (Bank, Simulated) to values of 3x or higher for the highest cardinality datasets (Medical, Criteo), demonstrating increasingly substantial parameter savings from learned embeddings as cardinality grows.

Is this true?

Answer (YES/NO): YES